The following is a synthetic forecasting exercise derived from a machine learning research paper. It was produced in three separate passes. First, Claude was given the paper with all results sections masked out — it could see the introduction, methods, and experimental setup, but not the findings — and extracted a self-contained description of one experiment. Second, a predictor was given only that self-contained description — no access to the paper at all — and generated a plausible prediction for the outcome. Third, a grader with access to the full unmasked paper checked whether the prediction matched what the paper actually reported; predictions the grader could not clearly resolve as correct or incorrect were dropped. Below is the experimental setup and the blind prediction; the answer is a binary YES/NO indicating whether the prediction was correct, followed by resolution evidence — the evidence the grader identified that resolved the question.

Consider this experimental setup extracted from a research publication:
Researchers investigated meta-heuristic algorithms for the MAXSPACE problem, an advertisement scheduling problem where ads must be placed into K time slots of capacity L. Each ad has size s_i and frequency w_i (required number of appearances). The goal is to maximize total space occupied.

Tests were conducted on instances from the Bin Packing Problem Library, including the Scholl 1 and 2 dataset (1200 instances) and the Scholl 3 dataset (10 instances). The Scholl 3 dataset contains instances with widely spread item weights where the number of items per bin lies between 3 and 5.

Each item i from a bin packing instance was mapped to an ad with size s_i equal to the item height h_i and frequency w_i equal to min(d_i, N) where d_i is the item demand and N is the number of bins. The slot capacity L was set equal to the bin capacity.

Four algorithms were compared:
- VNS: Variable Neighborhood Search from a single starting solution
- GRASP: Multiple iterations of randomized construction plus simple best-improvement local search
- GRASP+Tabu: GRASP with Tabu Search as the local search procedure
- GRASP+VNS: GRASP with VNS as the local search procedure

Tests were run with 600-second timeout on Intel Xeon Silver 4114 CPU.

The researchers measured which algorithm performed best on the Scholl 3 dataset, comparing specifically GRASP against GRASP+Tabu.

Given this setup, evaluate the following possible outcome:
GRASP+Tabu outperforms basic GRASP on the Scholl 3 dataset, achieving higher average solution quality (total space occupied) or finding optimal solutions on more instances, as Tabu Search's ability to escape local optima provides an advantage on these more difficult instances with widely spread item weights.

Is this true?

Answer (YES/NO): YES